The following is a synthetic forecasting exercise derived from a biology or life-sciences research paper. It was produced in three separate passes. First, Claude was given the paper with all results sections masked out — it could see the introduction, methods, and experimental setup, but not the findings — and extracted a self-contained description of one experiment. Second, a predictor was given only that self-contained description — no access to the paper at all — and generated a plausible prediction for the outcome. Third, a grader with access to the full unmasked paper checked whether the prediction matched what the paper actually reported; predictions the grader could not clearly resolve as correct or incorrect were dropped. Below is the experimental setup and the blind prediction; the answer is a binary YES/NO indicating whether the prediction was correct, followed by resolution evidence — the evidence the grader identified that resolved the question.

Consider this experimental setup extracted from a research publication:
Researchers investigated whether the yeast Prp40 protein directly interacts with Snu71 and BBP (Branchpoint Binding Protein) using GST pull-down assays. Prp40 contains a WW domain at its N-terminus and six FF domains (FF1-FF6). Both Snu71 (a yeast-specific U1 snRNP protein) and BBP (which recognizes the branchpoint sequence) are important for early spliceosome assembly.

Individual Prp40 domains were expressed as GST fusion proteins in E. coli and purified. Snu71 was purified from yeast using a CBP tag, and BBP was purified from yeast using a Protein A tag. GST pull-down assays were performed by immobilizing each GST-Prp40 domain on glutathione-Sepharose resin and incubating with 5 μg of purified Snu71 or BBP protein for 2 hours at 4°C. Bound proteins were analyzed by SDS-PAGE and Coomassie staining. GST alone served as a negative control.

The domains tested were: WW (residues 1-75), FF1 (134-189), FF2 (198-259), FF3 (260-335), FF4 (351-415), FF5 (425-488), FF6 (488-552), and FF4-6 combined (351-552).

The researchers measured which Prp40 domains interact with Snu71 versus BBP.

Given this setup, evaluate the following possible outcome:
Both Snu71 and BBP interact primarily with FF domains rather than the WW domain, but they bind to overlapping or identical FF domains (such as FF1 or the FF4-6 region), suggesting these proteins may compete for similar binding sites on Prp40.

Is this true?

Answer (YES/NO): NO